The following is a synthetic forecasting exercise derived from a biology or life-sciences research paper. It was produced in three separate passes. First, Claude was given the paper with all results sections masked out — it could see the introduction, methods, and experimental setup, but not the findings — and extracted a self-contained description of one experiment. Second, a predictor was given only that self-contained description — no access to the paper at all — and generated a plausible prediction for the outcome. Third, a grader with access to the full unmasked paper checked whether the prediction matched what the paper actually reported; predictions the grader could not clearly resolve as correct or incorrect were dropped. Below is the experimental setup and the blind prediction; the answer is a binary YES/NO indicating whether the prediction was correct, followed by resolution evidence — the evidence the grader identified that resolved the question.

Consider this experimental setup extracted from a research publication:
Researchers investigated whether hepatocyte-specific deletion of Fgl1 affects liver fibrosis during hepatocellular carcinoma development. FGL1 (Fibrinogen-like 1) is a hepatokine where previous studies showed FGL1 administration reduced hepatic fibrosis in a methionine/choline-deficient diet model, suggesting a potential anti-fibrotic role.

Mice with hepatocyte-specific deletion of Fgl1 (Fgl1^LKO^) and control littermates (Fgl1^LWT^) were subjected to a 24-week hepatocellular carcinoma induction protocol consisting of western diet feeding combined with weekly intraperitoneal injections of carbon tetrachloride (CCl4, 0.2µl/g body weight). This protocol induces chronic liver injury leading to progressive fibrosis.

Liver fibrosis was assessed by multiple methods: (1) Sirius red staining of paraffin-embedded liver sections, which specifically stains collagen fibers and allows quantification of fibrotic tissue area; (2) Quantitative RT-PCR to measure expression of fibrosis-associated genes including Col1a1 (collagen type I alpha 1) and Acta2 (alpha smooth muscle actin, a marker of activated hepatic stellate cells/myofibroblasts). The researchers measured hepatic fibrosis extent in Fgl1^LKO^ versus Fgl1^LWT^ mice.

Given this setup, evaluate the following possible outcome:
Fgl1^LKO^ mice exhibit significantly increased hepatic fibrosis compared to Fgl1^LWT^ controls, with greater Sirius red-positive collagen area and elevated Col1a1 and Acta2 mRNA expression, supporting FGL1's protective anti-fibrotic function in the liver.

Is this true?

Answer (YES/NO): NO